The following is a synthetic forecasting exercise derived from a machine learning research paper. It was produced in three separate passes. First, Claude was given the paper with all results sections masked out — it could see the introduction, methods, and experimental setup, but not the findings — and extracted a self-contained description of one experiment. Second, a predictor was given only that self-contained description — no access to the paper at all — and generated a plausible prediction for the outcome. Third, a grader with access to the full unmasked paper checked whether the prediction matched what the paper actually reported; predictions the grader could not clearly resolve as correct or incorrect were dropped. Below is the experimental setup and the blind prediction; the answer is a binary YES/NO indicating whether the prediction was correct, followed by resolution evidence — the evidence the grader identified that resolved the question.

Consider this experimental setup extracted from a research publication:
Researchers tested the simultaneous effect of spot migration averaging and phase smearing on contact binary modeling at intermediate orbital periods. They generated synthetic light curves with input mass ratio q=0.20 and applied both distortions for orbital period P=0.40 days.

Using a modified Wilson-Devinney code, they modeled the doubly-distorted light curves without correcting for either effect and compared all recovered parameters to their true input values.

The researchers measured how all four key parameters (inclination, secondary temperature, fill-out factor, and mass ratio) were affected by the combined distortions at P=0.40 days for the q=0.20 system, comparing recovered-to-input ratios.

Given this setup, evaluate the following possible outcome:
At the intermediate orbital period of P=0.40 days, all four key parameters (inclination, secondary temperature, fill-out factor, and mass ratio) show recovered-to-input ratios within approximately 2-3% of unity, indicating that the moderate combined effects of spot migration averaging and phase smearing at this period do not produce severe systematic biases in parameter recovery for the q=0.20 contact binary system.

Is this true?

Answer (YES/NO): NO